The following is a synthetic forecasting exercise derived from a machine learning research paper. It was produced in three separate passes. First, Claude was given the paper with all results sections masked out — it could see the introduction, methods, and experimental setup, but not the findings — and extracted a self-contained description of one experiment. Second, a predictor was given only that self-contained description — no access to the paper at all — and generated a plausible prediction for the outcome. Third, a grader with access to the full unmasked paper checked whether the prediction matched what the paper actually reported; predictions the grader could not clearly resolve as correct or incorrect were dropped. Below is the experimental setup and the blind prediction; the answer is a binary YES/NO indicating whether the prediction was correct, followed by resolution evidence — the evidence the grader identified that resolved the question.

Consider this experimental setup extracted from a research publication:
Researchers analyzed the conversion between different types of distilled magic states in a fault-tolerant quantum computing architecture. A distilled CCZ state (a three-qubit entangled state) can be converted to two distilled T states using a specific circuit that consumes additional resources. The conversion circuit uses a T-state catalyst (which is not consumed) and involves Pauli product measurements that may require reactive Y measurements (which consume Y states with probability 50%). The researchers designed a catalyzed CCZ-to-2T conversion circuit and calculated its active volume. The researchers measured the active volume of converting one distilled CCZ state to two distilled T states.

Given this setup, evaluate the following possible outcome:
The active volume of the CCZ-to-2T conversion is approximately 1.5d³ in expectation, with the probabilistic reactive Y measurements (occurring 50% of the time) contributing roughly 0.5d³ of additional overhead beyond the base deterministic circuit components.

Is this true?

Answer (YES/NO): NO